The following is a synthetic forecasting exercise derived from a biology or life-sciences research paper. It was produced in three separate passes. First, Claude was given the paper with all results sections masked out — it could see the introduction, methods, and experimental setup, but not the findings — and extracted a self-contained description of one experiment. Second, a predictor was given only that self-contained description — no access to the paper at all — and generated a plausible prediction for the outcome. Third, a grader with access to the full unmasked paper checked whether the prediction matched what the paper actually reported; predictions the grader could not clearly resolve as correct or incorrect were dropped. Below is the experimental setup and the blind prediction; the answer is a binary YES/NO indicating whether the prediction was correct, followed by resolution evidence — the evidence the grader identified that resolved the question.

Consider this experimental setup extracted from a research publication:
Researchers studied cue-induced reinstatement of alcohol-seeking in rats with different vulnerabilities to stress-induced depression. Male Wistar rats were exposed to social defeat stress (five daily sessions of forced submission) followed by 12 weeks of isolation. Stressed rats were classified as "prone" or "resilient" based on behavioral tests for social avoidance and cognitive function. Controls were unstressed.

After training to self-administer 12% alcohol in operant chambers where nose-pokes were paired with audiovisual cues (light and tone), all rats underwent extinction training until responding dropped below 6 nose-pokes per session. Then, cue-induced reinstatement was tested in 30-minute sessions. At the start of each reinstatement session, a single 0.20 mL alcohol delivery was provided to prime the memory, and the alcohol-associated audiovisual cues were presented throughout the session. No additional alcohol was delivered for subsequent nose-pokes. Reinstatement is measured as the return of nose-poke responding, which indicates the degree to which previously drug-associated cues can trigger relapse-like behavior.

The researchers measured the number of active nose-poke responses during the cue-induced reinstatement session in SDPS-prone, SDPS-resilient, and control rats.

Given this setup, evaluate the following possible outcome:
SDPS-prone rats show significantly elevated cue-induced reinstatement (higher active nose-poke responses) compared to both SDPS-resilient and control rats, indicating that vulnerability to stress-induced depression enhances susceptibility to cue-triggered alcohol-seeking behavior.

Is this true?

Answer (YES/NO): NO